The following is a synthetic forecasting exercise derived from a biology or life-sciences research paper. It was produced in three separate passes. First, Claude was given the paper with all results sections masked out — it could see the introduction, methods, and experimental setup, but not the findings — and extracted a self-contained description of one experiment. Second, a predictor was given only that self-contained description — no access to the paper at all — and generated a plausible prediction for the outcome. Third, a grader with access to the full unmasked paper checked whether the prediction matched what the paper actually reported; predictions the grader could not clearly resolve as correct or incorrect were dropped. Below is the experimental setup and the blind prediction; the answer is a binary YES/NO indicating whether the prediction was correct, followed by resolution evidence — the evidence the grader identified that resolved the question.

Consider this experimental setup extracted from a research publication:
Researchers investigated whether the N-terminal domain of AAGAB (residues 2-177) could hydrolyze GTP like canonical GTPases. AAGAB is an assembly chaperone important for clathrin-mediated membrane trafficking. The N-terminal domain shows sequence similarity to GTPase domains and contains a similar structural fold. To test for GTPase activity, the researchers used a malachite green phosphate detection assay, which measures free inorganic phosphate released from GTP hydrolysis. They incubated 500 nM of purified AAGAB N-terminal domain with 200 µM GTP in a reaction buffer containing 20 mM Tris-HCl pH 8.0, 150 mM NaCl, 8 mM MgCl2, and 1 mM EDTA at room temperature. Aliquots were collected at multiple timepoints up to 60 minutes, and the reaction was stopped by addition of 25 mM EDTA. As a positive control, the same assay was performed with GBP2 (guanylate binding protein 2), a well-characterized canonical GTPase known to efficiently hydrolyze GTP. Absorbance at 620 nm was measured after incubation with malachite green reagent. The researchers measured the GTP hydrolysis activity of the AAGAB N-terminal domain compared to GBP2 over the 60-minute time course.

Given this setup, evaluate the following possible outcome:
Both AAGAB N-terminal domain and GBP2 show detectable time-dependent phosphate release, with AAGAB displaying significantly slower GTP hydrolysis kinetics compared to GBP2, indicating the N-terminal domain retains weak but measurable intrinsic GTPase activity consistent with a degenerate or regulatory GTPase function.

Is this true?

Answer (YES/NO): NO